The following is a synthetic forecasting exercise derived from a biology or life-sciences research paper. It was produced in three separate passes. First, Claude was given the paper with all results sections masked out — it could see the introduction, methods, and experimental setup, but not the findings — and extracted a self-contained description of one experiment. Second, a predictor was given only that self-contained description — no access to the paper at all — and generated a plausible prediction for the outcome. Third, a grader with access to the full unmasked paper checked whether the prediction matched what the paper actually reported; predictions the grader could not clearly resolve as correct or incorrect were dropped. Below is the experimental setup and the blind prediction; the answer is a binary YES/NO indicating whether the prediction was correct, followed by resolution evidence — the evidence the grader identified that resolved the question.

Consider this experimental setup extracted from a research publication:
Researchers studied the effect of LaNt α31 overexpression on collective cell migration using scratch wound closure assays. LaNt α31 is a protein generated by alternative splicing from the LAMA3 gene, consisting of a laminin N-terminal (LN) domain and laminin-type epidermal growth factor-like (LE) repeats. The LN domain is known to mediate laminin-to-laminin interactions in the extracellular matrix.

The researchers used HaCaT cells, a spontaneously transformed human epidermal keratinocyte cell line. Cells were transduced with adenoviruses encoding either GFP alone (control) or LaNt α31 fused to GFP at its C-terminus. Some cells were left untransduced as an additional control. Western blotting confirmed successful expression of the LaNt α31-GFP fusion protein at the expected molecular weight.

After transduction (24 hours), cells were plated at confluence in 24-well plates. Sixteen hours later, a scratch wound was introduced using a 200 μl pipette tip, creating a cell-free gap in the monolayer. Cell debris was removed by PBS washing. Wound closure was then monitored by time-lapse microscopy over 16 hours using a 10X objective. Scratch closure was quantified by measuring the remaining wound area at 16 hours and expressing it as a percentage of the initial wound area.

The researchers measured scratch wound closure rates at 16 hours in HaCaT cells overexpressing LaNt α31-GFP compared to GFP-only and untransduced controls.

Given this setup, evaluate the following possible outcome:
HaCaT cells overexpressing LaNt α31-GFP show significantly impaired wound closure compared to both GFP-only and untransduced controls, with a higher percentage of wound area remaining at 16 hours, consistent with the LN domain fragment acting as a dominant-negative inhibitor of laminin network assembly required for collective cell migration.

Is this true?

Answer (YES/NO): YES